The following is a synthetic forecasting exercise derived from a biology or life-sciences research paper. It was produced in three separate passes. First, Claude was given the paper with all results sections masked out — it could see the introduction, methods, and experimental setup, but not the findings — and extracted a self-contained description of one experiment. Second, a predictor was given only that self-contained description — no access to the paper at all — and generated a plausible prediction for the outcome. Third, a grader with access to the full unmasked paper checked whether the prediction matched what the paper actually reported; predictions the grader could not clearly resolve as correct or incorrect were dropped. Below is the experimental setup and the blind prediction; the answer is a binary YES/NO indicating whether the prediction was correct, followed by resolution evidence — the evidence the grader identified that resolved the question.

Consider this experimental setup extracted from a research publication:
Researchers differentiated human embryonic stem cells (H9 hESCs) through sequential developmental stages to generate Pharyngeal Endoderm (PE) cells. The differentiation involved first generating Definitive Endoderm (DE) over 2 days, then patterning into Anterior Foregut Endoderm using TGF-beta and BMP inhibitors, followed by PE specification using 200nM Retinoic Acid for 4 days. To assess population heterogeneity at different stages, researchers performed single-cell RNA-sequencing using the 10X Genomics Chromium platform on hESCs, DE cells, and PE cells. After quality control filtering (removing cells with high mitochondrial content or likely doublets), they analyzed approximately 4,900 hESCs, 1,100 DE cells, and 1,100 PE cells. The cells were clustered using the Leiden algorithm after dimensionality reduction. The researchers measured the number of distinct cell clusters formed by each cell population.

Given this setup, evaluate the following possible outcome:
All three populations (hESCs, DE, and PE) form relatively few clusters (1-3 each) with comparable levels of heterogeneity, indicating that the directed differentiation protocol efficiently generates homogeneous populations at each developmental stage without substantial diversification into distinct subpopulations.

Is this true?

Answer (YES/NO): NO